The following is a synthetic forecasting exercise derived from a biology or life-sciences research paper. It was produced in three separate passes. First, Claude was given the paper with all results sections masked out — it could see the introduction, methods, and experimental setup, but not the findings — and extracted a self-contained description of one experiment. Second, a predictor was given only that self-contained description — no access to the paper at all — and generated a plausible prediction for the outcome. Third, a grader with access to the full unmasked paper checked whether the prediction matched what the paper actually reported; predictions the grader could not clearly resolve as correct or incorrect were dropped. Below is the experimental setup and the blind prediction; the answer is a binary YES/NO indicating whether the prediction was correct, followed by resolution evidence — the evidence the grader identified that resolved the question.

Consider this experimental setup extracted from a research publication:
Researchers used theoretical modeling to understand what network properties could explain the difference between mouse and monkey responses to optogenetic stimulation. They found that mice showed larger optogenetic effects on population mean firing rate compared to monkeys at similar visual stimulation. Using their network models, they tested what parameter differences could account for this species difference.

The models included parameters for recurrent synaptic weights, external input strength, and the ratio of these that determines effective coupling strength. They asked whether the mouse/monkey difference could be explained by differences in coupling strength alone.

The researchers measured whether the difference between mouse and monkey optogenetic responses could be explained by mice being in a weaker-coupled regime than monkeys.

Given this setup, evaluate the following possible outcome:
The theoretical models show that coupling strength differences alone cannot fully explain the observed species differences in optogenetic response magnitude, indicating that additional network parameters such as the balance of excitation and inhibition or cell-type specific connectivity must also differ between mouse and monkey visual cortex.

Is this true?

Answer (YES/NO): YES